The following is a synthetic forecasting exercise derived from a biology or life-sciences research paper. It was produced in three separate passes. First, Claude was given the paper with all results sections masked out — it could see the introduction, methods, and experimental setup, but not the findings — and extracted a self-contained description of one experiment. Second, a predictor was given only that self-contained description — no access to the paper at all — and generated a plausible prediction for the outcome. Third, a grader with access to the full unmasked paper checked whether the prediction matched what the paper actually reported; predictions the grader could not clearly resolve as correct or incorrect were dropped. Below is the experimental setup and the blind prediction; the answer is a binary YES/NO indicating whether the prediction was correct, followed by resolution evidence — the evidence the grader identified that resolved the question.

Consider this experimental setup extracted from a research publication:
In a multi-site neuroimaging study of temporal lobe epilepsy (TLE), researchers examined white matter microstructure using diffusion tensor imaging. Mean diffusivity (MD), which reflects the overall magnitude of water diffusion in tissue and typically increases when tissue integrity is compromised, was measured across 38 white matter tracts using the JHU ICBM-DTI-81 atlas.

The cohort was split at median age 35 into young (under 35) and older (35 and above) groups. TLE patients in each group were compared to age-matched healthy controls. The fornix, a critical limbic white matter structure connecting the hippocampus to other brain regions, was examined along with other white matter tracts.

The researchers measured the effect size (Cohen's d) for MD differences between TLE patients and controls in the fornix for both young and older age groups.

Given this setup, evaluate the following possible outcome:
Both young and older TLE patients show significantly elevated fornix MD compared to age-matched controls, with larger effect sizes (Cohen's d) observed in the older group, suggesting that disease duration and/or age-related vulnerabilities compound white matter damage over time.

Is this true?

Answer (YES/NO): NO